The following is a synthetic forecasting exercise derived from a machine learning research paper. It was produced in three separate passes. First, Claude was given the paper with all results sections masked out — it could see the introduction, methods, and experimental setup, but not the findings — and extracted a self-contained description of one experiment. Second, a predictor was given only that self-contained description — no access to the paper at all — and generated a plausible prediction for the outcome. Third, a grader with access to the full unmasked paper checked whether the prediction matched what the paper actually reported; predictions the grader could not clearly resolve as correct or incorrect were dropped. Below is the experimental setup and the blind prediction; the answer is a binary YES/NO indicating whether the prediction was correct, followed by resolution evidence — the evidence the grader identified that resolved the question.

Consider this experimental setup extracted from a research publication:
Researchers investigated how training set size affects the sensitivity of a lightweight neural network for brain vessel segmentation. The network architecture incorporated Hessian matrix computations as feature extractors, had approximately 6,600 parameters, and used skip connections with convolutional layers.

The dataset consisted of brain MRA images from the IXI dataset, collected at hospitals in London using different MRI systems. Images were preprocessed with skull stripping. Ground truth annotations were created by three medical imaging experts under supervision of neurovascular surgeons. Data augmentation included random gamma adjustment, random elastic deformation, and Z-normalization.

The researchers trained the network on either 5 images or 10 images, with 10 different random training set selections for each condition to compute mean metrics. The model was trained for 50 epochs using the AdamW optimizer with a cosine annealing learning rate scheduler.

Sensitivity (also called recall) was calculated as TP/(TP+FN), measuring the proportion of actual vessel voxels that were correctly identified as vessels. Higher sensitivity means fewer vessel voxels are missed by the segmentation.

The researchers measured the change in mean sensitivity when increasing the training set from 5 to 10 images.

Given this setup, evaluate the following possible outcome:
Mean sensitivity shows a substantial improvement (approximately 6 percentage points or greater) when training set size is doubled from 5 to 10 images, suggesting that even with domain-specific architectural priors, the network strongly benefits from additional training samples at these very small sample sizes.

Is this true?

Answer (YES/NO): YES